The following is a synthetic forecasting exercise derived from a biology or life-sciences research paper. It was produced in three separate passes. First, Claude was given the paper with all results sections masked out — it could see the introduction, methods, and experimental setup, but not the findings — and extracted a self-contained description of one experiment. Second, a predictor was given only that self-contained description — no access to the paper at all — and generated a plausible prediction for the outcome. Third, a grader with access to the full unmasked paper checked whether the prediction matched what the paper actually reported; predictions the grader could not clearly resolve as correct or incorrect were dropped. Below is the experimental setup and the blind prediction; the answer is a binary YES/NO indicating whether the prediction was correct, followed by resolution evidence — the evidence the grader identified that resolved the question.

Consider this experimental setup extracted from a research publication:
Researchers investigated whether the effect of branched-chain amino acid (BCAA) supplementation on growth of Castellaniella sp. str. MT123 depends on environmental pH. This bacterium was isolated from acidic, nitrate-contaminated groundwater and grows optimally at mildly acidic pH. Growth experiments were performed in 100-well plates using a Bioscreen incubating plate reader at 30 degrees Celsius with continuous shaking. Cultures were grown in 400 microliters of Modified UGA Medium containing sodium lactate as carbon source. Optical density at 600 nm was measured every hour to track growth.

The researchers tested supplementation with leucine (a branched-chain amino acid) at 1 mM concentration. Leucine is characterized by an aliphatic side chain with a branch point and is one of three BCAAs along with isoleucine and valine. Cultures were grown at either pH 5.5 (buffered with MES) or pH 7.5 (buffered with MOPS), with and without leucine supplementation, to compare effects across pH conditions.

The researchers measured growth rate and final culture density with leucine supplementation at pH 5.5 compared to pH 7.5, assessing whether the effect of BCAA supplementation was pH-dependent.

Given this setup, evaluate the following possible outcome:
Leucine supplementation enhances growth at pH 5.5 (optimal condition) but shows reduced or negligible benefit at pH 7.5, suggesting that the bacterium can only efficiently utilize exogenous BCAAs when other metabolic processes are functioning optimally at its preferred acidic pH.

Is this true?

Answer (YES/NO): NO